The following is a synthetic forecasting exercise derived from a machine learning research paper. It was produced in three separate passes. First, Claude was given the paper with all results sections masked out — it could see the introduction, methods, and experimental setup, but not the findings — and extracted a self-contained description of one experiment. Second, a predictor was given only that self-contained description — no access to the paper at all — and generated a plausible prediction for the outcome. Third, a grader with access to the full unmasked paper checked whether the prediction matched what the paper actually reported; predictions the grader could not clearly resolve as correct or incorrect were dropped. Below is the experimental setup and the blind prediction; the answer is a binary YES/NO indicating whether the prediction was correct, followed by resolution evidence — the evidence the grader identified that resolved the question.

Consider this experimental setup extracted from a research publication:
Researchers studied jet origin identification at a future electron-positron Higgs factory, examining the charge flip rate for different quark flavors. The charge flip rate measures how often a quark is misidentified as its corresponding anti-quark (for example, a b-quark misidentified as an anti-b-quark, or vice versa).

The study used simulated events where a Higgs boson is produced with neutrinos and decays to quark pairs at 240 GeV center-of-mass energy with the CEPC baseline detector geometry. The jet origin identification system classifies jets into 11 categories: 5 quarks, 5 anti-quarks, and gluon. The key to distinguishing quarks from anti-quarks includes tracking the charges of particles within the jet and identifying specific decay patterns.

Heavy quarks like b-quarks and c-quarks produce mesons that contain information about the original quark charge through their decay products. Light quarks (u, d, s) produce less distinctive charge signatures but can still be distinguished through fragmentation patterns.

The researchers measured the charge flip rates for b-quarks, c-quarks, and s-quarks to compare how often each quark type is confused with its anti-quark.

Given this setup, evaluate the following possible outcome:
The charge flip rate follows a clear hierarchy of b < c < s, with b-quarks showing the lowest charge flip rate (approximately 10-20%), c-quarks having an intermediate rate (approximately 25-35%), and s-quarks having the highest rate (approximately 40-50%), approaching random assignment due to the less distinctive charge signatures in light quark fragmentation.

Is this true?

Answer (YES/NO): NO